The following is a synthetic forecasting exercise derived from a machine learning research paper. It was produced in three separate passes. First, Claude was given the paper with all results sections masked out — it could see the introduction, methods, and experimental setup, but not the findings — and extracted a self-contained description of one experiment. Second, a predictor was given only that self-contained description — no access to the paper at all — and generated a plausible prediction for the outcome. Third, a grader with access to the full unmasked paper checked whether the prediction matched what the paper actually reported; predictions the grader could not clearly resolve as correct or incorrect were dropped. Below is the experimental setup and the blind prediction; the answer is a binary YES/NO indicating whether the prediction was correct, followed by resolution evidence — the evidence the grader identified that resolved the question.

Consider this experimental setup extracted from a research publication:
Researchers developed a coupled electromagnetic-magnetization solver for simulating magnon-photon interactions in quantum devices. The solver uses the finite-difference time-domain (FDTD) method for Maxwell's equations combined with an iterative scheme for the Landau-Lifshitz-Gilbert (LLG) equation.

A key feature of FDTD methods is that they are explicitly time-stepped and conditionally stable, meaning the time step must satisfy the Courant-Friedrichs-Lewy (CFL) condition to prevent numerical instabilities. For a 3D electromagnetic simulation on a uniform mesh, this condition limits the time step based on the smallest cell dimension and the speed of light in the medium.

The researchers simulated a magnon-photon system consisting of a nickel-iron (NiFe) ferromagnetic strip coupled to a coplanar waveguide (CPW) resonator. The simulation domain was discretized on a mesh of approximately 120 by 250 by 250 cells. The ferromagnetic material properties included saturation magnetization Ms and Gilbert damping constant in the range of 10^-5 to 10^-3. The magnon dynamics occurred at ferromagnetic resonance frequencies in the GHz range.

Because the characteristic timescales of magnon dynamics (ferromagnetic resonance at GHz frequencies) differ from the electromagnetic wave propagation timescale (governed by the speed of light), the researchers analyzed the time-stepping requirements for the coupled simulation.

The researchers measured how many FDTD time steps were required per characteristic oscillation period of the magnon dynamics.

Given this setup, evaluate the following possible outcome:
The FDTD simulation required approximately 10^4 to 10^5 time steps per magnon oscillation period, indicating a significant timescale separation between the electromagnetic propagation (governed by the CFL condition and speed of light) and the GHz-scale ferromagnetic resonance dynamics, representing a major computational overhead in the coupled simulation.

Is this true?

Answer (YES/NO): YES